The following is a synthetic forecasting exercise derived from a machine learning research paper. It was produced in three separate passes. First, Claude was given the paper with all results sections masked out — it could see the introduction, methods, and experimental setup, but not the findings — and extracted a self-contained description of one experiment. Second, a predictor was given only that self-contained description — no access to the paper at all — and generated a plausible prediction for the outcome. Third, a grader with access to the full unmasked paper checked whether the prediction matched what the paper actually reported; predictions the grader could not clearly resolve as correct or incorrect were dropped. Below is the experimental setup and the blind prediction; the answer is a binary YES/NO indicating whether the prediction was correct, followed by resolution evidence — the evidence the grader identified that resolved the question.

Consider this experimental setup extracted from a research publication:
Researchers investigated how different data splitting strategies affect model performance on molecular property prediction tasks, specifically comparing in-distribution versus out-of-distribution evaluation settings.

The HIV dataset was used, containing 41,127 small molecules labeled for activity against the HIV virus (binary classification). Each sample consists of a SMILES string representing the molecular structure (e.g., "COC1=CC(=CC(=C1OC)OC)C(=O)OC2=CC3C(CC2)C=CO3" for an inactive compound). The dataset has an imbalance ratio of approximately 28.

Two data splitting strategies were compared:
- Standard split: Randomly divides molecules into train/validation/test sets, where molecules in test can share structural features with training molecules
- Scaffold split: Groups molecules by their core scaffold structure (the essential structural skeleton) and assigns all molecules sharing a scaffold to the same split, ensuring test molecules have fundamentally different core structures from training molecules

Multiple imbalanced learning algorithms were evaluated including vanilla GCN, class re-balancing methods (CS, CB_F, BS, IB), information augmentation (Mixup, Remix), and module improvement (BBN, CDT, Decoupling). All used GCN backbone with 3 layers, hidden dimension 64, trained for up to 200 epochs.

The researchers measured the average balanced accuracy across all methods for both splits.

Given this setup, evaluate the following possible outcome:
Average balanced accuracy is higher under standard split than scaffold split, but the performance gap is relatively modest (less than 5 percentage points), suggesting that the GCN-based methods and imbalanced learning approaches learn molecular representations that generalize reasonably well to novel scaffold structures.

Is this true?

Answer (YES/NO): YES